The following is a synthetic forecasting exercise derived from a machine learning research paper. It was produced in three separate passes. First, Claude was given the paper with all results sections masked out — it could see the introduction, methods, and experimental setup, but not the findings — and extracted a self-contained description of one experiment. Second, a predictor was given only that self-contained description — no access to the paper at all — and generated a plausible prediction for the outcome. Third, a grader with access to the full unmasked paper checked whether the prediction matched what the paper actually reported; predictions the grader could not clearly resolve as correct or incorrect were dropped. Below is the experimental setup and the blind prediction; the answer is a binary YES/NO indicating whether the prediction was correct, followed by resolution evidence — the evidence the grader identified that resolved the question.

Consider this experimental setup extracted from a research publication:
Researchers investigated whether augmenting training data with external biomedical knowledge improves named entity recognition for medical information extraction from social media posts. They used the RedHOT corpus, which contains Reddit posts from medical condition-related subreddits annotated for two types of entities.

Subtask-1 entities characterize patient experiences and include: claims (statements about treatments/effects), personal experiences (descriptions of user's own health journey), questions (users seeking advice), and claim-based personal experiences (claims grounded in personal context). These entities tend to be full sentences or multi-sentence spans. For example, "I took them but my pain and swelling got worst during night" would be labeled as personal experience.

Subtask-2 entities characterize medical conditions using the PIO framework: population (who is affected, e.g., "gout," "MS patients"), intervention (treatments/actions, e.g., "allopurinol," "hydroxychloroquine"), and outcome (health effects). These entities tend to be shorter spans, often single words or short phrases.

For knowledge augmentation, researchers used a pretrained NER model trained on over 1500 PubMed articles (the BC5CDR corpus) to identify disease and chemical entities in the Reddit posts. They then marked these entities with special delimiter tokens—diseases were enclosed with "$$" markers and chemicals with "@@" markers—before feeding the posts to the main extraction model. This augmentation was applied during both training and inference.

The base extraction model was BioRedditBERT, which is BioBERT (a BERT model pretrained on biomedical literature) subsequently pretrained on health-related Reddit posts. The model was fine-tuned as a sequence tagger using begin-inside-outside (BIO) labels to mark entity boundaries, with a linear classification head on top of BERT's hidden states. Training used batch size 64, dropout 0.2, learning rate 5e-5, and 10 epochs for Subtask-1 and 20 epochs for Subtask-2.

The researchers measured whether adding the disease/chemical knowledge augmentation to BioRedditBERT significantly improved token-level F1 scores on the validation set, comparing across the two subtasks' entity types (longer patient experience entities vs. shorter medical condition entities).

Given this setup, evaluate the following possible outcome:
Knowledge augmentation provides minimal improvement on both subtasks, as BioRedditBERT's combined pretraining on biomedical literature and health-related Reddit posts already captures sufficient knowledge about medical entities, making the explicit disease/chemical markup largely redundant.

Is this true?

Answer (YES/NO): NO